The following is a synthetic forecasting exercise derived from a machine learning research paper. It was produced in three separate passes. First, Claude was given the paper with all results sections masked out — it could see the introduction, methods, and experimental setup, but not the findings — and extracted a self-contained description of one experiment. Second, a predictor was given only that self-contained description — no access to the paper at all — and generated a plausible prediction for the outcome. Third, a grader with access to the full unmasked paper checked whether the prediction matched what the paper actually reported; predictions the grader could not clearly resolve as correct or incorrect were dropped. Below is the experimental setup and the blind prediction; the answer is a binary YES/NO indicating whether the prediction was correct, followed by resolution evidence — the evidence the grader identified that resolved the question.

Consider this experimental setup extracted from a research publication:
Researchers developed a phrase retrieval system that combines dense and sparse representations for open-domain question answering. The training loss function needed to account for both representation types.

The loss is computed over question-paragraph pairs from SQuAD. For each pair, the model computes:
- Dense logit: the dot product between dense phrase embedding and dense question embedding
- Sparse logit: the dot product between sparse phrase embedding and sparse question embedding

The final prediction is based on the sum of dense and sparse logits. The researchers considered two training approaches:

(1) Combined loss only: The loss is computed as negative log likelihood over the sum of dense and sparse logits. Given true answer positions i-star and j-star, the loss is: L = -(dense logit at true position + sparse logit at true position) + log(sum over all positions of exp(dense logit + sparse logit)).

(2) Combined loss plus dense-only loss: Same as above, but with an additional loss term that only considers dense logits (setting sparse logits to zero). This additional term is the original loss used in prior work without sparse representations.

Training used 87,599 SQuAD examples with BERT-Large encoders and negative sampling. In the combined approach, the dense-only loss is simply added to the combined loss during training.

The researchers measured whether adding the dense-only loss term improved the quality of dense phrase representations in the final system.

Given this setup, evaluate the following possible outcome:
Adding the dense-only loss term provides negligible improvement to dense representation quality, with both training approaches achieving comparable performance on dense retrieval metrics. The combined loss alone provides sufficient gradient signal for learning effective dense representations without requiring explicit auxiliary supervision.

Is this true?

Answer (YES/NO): NO